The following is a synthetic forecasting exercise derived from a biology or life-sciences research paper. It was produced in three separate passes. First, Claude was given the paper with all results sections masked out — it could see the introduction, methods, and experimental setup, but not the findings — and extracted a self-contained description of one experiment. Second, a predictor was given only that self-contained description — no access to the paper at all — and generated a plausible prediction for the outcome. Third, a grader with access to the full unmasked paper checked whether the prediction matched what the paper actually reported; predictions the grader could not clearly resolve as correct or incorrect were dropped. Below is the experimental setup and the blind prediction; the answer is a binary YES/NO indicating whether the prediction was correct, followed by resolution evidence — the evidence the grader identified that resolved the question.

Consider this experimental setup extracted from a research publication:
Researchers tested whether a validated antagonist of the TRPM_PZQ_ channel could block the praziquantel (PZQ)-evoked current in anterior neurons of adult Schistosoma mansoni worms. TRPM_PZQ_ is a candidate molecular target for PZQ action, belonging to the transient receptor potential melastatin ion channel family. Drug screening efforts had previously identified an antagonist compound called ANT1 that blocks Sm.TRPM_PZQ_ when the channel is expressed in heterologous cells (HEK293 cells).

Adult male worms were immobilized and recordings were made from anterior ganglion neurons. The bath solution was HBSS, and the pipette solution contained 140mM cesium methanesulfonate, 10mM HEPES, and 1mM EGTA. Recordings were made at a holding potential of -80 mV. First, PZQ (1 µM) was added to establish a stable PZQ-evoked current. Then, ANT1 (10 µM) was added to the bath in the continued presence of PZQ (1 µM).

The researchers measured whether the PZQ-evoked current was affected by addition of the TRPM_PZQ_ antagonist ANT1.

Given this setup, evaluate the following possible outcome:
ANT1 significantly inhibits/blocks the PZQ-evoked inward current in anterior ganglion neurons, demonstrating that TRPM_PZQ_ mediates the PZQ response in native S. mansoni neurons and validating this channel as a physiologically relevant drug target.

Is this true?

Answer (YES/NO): YES